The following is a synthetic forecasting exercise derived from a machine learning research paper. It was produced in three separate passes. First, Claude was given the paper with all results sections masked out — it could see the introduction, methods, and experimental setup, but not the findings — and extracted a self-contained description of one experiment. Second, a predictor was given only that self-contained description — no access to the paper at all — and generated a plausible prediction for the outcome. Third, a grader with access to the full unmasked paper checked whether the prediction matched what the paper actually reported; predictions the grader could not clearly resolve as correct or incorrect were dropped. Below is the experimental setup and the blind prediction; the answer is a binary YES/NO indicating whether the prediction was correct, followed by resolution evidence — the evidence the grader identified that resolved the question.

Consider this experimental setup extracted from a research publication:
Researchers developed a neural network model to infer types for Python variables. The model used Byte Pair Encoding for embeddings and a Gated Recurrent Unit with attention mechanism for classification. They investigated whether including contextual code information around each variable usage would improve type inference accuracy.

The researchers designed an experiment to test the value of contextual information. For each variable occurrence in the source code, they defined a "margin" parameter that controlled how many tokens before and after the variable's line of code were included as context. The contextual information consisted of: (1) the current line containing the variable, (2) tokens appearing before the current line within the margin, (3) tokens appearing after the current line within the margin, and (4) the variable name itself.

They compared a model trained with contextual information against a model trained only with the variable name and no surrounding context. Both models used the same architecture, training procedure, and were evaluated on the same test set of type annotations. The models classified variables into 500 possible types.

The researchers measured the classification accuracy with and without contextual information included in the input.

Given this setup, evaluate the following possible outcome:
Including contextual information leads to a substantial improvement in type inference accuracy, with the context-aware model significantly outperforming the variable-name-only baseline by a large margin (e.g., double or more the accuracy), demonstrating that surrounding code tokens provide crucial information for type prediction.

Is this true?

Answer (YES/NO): YES